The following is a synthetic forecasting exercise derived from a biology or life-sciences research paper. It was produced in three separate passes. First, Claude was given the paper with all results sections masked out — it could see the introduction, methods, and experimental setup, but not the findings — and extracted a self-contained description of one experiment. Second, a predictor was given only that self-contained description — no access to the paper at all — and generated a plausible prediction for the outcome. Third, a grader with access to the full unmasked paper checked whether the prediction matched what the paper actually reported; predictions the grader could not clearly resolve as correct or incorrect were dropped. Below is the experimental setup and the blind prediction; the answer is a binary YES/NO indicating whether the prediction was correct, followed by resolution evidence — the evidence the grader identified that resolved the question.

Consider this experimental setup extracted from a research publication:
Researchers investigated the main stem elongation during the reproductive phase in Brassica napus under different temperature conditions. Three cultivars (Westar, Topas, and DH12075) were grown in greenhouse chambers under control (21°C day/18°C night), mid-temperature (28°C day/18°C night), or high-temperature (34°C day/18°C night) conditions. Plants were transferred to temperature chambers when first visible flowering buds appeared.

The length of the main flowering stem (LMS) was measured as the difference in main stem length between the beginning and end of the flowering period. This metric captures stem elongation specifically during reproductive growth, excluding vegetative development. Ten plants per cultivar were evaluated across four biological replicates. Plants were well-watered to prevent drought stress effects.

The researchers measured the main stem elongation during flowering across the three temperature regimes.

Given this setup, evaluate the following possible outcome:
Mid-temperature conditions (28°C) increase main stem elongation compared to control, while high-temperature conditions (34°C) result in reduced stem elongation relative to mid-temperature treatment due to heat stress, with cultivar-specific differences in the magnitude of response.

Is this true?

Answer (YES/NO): NO